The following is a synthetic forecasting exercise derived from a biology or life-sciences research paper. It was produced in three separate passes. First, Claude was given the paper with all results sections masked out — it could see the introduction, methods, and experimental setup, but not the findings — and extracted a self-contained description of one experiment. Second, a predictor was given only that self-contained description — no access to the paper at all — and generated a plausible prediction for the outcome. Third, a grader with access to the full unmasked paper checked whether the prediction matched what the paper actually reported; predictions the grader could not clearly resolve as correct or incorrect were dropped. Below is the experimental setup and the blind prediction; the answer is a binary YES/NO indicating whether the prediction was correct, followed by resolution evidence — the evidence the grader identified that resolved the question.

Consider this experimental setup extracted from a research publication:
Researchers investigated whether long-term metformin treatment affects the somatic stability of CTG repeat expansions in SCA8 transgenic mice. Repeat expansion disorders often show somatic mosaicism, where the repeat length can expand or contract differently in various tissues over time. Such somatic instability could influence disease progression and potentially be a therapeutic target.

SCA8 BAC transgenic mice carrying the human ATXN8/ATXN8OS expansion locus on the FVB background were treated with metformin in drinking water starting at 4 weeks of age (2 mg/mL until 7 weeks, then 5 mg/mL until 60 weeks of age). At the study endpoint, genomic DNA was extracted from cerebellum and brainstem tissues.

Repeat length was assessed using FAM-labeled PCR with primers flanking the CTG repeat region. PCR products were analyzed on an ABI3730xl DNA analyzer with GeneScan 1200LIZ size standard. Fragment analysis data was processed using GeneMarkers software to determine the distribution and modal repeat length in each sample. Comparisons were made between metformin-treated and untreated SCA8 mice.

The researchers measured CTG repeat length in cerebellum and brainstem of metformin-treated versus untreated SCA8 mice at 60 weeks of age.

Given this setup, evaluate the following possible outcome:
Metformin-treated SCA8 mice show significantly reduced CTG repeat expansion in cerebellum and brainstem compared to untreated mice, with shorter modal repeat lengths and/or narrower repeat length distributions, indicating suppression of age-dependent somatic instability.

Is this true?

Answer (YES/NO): NO